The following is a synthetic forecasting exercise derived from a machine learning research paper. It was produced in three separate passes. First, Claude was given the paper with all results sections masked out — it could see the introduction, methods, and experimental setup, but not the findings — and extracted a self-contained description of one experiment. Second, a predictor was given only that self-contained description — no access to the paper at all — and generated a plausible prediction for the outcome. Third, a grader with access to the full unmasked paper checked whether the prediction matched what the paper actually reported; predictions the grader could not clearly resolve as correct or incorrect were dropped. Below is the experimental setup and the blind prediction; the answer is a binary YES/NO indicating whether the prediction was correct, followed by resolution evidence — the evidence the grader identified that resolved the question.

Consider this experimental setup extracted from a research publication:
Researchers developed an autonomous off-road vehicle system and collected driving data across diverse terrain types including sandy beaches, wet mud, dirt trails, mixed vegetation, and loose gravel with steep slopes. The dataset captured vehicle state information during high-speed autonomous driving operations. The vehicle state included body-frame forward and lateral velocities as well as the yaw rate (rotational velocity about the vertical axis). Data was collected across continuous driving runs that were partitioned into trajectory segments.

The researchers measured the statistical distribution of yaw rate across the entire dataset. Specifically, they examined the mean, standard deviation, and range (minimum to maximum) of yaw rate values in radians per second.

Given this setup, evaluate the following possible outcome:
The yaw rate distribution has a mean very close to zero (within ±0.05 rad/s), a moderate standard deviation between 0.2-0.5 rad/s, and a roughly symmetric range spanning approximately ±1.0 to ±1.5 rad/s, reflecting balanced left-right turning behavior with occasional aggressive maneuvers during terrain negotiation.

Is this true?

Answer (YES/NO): NO